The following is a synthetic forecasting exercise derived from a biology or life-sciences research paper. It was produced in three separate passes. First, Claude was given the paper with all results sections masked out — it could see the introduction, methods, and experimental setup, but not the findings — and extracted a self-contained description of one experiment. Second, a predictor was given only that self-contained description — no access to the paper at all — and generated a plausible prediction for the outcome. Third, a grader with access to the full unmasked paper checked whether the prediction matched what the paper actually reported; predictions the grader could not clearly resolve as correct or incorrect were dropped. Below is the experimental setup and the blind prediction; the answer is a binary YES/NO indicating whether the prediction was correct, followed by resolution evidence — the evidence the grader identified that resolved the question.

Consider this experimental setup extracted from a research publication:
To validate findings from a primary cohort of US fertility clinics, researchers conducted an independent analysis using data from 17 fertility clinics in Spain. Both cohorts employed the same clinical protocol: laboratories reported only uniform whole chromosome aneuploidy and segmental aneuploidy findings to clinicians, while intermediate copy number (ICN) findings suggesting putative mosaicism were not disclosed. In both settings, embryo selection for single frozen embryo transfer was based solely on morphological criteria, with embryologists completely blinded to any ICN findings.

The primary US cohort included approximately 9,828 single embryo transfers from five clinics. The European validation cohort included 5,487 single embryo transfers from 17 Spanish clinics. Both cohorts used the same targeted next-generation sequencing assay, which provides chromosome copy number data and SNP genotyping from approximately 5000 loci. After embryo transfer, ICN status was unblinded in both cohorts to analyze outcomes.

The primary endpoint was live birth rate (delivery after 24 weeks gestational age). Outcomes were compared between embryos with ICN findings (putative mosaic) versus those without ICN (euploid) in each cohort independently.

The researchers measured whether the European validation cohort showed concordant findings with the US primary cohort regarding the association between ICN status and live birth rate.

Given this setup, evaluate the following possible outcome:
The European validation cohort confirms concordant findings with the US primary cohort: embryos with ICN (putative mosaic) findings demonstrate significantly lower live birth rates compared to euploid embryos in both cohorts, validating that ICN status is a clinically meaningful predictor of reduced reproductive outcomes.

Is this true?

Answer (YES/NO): NO